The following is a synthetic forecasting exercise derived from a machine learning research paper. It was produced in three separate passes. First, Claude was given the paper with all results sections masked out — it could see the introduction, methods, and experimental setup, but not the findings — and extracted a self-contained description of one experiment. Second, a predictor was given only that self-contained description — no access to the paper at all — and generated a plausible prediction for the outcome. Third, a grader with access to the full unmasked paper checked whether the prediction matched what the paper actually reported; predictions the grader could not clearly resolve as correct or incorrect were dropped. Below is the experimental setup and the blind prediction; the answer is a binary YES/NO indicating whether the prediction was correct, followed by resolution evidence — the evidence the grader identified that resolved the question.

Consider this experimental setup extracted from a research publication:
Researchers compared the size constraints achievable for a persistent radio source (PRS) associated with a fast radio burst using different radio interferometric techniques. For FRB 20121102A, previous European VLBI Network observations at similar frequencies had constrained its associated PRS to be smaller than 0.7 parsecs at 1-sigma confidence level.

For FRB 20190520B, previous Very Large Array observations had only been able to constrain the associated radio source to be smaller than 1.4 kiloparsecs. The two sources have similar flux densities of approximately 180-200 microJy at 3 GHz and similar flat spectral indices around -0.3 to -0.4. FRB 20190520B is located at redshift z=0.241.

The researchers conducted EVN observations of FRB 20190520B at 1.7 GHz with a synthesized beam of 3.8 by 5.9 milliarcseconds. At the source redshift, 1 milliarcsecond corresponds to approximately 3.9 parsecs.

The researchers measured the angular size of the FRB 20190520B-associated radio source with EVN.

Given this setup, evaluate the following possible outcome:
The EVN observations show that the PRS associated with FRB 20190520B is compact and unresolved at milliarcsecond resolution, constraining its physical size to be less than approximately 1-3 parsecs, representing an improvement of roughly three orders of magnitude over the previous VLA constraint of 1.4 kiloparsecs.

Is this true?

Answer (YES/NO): NO